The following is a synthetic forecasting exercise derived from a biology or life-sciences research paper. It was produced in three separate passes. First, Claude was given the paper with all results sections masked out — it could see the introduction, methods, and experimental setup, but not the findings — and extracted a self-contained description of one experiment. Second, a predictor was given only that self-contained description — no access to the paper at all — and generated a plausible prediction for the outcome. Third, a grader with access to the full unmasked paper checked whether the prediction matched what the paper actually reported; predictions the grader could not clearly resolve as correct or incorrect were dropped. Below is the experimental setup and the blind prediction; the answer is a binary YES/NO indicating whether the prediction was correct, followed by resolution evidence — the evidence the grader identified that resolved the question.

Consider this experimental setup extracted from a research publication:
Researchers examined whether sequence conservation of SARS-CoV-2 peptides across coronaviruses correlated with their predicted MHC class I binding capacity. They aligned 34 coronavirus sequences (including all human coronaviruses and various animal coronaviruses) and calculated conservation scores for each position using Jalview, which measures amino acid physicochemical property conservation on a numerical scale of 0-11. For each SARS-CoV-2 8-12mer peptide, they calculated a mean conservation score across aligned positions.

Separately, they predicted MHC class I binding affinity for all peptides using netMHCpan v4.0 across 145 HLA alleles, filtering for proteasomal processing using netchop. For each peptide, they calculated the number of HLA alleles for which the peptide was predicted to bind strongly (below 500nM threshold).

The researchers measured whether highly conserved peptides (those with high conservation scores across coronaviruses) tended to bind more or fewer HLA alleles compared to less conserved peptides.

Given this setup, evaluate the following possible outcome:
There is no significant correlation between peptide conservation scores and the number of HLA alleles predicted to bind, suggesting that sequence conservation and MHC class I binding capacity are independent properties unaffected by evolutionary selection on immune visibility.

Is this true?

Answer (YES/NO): YES